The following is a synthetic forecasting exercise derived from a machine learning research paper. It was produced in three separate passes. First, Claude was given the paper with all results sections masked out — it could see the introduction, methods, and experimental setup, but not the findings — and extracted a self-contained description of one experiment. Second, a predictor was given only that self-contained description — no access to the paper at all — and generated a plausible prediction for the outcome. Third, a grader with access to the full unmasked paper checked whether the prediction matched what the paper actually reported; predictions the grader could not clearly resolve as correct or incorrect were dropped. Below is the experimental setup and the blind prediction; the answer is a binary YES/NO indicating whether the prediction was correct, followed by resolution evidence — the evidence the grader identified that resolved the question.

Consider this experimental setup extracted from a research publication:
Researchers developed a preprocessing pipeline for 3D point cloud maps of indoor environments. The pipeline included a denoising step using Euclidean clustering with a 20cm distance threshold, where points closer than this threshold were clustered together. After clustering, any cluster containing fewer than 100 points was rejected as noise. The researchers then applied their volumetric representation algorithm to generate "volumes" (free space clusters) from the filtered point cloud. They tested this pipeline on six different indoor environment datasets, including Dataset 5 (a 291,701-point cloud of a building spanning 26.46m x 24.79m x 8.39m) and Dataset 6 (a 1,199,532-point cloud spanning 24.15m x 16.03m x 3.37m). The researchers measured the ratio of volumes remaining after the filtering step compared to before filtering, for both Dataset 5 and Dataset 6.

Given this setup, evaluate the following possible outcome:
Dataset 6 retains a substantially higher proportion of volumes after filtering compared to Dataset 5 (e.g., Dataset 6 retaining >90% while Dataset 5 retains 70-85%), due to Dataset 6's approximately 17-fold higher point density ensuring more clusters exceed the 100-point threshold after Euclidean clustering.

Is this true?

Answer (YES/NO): NO